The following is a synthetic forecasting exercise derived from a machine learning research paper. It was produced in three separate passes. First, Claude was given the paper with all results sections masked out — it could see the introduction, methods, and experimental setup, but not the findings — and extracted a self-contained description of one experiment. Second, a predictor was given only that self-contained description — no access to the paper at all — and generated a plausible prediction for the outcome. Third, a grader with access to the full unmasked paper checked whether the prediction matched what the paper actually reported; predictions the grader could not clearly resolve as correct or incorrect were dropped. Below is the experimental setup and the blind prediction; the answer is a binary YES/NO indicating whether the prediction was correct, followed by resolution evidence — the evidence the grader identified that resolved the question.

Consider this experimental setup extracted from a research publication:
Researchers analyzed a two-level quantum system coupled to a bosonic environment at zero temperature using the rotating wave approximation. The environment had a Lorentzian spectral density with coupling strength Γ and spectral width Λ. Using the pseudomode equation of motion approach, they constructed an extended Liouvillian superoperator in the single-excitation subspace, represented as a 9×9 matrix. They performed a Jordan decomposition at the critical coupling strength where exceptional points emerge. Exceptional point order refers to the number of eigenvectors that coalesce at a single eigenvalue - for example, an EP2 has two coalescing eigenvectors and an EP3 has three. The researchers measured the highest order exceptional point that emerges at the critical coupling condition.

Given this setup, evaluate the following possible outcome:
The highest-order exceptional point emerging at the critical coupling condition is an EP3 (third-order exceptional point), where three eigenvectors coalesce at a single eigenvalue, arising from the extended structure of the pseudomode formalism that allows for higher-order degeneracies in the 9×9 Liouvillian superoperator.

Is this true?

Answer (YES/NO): YES